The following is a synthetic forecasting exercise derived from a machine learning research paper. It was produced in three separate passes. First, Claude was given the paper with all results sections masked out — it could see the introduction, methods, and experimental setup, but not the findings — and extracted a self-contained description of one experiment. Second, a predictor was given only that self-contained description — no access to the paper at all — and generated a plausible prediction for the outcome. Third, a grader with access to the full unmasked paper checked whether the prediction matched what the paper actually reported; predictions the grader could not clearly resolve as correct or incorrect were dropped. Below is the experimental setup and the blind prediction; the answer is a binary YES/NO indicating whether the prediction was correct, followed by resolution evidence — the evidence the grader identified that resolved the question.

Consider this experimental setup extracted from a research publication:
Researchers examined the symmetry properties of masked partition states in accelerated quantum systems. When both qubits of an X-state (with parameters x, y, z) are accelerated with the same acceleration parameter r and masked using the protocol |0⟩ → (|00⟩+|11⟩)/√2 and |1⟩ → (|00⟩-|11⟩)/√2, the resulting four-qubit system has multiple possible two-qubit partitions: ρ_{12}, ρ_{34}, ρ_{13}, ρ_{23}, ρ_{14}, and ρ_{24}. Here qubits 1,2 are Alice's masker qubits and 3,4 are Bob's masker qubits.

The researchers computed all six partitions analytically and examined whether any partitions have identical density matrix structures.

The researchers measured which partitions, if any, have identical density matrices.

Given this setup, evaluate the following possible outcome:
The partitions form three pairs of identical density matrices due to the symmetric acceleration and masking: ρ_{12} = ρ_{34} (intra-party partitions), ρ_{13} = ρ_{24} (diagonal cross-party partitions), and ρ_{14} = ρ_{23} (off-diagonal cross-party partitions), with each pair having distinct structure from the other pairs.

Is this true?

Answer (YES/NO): NO